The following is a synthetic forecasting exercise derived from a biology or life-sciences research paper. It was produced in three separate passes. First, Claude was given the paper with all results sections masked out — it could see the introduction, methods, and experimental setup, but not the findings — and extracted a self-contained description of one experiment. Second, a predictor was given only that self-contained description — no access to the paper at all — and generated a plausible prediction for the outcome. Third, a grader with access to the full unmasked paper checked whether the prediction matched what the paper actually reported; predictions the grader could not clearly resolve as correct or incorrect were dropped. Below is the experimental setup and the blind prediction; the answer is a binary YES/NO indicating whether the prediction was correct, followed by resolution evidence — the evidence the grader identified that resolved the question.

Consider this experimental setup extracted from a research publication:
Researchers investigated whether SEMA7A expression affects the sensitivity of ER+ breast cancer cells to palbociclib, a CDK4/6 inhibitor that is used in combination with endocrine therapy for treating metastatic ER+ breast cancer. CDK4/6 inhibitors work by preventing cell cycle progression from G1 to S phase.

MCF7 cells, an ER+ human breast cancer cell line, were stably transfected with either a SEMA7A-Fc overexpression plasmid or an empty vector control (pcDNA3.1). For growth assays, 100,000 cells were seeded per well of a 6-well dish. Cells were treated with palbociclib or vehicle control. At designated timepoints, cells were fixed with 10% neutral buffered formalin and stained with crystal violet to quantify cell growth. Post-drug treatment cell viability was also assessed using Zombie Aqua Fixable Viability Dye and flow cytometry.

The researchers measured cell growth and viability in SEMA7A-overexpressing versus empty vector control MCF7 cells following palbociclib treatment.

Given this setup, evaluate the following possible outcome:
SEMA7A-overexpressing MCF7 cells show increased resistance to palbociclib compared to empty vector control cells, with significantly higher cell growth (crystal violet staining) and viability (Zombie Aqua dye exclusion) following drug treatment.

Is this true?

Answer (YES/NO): YES